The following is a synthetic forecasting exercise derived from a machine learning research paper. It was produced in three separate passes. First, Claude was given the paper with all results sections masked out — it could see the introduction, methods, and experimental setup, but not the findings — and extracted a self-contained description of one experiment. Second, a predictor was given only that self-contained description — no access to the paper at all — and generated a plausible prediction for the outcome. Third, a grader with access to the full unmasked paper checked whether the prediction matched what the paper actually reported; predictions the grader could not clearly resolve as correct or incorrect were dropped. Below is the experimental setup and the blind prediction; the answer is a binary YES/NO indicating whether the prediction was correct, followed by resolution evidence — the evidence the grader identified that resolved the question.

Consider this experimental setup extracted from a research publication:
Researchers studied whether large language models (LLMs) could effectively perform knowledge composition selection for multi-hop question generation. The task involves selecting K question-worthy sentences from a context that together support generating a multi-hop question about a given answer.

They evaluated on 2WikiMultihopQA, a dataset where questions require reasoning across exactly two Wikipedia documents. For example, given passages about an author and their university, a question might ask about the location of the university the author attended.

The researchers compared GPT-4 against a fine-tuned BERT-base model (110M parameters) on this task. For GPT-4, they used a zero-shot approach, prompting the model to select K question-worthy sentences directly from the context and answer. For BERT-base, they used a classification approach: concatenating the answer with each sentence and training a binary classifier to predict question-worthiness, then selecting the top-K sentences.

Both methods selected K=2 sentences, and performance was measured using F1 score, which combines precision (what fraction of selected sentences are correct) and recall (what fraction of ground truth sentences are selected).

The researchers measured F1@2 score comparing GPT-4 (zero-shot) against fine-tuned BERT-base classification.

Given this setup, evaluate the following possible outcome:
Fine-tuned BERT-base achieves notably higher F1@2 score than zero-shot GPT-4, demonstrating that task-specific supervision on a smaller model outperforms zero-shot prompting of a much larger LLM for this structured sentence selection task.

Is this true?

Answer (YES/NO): YES